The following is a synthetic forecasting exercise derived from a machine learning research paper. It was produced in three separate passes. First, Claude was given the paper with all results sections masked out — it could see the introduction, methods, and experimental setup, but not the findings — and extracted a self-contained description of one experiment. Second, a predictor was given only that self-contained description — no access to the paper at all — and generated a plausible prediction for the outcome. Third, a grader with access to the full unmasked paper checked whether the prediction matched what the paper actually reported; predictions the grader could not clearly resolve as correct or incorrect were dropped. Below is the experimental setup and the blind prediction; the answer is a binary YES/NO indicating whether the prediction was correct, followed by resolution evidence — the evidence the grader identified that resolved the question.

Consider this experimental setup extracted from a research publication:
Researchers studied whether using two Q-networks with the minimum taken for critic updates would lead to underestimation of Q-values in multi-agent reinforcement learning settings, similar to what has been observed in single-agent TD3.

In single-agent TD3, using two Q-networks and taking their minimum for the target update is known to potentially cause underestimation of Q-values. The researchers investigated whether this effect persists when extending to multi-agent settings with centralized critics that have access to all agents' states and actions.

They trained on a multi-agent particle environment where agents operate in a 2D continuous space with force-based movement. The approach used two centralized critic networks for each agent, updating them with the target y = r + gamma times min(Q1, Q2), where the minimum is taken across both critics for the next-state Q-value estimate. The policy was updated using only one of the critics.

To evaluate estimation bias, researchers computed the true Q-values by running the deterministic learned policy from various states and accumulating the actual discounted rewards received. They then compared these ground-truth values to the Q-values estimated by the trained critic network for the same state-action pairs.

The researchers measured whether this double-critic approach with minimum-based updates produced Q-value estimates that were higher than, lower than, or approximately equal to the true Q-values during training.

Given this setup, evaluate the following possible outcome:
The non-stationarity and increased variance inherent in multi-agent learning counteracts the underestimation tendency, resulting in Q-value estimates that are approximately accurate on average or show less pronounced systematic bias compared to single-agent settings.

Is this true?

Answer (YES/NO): NO